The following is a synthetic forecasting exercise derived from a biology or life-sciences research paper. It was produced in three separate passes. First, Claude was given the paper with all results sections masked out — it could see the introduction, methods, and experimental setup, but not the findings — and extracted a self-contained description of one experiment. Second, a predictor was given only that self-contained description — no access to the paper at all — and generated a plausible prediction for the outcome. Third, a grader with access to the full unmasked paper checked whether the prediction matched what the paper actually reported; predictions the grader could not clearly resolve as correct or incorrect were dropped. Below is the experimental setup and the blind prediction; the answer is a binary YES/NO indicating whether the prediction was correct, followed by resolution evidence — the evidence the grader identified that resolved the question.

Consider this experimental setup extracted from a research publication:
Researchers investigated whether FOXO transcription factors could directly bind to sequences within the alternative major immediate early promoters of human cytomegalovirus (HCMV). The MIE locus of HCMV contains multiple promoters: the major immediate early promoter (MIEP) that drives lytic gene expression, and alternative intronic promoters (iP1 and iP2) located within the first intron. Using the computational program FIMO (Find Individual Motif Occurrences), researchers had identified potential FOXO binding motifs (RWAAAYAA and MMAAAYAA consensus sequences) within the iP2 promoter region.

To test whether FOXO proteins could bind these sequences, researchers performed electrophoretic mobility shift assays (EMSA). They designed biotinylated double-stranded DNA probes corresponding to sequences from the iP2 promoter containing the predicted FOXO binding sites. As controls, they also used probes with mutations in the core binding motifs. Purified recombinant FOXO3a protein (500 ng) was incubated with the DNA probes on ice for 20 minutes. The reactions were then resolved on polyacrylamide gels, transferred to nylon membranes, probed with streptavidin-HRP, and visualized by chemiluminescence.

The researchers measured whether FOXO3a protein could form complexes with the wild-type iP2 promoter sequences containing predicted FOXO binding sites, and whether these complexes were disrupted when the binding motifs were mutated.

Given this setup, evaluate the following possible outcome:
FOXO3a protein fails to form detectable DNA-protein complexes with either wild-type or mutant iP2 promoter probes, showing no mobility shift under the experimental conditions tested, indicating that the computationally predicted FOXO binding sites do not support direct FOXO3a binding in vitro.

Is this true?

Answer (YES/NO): NO